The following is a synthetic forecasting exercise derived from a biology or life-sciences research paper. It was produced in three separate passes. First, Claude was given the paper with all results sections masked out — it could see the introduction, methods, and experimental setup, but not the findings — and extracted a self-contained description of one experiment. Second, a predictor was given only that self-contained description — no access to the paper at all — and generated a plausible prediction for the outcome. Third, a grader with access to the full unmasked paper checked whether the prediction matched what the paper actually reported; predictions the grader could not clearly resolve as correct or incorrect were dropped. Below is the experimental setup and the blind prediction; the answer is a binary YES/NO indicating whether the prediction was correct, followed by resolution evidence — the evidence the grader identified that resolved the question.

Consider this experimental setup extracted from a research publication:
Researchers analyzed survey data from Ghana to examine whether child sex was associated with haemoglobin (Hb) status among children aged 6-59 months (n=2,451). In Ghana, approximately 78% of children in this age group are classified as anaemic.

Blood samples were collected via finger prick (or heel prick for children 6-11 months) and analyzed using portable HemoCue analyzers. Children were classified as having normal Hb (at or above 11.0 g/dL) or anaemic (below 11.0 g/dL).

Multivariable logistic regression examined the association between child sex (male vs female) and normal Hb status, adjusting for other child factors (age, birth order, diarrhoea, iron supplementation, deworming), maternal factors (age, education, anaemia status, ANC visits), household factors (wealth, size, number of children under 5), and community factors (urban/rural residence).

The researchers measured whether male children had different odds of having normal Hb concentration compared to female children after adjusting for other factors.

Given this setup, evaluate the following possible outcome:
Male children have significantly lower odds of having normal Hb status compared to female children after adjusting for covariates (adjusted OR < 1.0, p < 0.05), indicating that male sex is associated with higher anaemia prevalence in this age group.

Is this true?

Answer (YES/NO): NO